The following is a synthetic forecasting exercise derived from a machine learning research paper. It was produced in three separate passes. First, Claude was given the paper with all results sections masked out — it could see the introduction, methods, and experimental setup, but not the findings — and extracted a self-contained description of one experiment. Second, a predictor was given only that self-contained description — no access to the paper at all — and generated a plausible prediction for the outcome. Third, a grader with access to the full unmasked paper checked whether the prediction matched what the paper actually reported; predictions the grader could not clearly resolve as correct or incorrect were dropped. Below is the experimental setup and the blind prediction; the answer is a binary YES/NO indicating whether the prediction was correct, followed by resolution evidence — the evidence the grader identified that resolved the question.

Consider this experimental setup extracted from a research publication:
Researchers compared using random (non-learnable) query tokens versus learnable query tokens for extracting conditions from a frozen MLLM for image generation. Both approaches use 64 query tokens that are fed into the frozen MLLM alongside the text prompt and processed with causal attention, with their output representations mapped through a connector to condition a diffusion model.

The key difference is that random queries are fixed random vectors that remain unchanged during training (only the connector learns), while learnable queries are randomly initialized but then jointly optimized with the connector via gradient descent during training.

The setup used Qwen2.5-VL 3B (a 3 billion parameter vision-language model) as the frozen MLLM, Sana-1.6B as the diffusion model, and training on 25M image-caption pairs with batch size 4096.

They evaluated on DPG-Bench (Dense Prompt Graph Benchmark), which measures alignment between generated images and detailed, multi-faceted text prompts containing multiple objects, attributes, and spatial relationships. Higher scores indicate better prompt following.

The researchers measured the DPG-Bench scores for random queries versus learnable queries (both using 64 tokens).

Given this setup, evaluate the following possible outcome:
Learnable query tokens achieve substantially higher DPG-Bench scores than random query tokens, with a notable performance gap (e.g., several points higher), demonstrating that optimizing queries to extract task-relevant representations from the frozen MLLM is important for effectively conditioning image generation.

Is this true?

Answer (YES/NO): YES